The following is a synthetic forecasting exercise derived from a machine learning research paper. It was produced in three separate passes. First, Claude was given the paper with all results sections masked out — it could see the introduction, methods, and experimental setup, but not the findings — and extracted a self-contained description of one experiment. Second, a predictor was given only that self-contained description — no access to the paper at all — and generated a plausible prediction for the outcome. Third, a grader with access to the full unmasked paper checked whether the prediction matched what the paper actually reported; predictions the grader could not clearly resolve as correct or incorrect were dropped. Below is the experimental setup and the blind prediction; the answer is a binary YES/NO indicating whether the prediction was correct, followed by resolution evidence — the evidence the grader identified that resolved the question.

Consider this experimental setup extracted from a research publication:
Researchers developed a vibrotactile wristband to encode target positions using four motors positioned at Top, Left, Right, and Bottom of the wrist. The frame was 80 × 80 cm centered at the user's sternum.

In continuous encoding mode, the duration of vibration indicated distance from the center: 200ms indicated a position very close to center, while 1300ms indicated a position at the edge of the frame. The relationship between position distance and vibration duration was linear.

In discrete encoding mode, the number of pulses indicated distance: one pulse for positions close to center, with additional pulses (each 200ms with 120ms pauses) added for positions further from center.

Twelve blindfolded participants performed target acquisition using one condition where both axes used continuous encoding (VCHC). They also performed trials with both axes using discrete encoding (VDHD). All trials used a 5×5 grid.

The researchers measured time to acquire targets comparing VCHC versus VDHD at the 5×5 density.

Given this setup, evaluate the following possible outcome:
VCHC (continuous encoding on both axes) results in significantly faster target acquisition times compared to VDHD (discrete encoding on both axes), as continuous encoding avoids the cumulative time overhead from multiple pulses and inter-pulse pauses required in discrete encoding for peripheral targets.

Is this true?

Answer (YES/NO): NO